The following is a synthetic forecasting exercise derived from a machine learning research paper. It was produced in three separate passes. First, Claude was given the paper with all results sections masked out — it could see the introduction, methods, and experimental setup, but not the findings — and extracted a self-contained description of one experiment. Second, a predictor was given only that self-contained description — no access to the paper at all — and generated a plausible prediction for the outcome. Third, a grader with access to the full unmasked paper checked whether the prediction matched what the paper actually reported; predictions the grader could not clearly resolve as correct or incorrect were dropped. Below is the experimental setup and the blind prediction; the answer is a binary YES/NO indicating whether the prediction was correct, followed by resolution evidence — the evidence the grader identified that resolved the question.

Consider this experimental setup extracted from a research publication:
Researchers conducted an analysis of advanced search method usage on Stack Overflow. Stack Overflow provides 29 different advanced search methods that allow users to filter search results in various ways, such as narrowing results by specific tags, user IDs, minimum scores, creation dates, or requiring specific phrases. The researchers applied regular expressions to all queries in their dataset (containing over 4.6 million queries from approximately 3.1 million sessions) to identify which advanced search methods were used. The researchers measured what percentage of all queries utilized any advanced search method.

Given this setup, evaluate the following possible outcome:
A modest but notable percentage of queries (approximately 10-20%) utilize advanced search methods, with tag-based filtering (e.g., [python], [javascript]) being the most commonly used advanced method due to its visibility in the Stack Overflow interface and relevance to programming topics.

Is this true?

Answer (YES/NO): NO